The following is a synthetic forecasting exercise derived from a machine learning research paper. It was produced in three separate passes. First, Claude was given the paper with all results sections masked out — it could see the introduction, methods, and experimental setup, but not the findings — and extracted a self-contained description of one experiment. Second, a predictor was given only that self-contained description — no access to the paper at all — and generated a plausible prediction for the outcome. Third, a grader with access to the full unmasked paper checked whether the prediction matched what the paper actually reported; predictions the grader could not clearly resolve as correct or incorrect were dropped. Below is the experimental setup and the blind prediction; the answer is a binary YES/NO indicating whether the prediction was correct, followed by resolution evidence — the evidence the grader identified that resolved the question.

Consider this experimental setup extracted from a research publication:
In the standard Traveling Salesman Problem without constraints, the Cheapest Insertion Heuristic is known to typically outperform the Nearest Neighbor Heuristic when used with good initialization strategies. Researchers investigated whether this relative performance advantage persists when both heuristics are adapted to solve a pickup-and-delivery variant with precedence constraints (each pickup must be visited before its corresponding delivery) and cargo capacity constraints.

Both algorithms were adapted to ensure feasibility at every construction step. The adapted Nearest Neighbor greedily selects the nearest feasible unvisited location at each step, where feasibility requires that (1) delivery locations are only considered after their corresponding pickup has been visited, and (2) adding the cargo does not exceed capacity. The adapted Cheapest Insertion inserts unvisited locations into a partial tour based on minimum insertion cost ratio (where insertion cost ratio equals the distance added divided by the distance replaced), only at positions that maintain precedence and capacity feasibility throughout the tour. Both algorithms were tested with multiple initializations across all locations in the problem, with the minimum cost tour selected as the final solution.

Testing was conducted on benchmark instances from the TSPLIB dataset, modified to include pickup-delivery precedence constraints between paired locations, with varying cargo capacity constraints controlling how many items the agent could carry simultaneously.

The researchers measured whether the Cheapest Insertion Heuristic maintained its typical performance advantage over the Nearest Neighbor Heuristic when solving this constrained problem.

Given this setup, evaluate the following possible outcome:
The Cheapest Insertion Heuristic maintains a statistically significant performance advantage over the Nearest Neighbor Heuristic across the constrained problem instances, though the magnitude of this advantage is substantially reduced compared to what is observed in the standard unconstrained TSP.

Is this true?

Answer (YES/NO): NO